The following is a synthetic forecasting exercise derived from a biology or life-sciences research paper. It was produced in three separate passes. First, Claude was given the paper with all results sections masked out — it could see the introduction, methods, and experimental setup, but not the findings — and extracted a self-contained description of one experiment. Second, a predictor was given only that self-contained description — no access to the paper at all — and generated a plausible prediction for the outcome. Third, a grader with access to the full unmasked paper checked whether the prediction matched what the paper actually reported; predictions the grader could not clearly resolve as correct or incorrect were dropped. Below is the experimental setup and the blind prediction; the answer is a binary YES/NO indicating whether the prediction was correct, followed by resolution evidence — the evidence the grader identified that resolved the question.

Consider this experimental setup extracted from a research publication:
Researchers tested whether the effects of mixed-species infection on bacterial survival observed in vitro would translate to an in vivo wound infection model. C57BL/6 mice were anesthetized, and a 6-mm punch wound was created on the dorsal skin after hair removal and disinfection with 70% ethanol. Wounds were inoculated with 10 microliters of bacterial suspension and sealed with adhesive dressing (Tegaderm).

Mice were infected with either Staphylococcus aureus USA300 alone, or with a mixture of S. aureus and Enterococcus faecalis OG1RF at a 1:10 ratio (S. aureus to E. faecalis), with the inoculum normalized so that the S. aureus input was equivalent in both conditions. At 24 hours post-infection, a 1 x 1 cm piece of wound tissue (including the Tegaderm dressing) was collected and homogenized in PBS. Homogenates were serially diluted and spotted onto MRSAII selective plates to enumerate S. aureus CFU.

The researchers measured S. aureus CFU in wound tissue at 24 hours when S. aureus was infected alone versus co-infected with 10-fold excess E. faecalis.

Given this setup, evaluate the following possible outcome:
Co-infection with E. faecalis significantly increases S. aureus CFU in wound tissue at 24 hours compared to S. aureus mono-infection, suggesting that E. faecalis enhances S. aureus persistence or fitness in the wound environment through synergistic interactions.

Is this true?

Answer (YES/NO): YES